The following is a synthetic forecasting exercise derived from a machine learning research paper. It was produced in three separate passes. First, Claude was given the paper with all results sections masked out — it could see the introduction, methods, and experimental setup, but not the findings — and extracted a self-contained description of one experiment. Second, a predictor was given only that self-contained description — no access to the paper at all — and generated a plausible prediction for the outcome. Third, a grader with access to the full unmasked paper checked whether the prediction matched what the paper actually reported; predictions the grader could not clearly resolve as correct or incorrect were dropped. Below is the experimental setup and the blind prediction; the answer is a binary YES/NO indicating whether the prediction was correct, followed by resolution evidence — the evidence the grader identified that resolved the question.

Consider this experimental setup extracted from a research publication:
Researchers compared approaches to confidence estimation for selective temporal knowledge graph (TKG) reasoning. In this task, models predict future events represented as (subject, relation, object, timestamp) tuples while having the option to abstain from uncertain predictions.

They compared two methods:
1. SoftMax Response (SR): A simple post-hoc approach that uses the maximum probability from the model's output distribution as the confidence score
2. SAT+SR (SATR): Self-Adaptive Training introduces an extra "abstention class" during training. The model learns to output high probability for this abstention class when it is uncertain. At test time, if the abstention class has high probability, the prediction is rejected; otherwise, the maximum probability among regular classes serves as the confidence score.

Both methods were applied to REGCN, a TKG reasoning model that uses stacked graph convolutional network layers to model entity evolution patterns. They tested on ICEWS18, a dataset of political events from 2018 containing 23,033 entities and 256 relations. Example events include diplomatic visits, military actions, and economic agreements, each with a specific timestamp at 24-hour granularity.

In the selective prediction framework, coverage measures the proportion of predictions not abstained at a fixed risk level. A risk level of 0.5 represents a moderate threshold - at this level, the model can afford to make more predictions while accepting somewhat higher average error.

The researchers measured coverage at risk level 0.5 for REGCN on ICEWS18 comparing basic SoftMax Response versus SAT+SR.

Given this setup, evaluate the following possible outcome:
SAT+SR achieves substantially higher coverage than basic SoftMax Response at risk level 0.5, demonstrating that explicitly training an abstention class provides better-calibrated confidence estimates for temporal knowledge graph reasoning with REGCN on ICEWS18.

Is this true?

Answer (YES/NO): NO